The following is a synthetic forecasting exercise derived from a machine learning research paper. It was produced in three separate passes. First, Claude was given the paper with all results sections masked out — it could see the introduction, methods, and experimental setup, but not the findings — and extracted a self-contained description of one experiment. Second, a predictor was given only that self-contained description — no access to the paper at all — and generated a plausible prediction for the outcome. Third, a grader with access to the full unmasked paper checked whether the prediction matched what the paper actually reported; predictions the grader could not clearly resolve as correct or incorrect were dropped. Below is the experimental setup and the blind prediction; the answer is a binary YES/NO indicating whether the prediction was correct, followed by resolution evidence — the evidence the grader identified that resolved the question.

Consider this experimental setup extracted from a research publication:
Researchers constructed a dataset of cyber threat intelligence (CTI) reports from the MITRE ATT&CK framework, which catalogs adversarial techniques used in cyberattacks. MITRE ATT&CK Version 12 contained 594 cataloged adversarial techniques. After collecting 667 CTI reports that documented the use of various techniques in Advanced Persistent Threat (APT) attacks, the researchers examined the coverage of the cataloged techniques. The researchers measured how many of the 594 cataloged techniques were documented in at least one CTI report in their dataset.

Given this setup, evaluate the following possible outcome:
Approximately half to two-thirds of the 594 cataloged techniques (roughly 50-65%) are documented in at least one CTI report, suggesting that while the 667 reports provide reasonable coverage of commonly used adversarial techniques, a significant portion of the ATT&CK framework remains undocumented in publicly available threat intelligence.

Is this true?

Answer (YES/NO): NO